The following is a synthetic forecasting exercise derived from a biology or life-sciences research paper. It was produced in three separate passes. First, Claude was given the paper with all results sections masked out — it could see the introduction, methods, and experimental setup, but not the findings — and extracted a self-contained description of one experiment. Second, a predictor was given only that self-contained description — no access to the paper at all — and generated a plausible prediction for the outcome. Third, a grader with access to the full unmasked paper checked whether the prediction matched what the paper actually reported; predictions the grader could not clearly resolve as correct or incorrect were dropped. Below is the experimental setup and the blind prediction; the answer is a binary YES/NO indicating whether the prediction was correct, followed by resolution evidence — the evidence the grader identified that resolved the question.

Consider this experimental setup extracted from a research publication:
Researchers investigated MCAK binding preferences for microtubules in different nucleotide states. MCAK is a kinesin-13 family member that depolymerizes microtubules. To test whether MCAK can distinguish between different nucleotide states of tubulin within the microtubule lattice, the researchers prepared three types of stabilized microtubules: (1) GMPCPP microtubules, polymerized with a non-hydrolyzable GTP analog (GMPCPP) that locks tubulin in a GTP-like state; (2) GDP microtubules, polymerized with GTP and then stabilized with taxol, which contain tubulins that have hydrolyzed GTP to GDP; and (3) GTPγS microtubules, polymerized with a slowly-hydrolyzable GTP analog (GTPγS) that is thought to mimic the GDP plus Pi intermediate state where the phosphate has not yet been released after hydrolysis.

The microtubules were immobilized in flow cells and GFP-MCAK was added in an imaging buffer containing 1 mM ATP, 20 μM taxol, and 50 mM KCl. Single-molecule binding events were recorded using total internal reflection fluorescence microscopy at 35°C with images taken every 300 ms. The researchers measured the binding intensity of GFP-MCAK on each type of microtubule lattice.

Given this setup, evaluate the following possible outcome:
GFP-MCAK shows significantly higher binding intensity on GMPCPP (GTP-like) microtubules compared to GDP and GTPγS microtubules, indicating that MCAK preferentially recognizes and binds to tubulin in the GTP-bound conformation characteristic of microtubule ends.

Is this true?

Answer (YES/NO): NO